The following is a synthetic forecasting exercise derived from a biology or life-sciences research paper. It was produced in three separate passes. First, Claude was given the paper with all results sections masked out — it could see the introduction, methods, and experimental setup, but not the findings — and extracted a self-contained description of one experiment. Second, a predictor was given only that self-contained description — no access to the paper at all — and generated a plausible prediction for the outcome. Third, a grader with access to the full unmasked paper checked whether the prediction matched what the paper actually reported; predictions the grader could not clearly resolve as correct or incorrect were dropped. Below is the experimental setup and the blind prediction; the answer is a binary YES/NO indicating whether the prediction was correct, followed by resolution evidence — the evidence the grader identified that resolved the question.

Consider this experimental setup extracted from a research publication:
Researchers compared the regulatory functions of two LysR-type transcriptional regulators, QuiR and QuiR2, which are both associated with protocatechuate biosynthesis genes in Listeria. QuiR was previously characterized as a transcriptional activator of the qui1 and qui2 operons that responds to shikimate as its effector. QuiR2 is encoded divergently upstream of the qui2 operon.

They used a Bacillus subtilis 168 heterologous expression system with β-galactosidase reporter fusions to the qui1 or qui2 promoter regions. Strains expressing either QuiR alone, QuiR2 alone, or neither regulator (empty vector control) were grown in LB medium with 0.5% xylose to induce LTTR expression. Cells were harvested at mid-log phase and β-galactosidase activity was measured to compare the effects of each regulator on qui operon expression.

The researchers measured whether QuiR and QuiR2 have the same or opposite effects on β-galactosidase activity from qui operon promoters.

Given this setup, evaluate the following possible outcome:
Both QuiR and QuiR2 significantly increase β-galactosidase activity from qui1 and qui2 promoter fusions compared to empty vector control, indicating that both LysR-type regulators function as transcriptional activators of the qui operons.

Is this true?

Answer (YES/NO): NO